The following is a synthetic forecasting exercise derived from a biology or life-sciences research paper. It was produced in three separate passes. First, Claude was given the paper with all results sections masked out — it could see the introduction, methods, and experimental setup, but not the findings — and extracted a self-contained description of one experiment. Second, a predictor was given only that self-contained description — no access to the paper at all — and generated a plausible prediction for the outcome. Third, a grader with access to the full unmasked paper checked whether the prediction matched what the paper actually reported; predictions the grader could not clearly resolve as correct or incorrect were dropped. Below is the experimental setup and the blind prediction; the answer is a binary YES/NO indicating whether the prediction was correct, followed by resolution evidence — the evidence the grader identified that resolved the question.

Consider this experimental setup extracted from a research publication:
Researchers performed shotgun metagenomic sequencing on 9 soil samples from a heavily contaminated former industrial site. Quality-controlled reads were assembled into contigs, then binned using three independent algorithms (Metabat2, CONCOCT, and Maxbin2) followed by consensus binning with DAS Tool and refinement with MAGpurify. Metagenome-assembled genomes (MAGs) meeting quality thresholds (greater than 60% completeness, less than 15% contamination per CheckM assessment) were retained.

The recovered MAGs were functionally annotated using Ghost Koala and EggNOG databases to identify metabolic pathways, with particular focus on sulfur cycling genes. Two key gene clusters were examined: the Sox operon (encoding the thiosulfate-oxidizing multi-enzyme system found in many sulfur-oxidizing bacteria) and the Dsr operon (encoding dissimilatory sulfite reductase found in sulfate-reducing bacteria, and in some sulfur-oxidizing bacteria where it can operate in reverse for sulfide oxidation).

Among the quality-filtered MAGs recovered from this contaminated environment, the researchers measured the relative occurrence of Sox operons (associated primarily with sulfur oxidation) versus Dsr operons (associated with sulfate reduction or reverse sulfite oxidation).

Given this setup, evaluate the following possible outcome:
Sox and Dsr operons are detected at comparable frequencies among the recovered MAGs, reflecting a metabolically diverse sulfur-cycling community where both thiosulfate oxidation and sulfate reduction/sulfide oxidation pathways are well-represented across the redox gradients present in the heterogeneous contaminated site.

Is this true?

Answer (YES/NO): NO